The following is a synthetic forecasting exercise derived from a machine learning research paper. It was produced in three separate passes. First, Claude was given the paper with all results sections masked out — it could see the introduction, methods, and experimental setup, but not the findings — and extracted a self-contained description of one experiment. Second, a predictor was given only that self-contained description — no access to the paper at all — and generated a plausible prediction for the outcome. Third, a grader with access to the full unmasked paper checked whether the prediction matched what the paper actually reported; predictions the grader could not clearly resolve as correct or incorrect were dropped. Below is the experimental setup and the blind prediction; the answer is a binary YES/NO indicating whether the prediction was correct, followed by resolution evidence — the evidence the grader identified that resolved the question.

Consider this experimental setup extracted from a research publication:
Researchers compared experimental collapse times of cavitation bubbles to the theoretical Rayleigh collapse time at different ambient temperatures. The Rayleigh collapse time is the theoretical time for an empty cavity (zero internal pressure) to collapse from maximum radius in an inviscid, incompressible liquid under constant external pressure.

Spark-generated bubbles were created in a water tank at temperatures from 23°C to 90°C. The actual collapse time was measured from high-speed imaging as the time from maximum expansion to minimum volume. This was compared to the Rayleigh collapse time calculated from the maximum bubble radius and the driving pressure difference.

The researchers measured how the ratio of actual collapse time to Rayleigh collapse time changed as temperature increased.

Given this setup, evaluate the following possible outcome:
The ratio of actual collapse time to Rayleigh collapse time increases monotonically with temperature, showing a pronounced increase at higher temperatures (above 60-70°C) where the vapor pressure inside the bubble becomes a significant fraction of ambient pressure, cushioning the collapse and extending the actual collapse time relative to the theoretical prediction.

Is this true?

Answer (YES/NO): NO